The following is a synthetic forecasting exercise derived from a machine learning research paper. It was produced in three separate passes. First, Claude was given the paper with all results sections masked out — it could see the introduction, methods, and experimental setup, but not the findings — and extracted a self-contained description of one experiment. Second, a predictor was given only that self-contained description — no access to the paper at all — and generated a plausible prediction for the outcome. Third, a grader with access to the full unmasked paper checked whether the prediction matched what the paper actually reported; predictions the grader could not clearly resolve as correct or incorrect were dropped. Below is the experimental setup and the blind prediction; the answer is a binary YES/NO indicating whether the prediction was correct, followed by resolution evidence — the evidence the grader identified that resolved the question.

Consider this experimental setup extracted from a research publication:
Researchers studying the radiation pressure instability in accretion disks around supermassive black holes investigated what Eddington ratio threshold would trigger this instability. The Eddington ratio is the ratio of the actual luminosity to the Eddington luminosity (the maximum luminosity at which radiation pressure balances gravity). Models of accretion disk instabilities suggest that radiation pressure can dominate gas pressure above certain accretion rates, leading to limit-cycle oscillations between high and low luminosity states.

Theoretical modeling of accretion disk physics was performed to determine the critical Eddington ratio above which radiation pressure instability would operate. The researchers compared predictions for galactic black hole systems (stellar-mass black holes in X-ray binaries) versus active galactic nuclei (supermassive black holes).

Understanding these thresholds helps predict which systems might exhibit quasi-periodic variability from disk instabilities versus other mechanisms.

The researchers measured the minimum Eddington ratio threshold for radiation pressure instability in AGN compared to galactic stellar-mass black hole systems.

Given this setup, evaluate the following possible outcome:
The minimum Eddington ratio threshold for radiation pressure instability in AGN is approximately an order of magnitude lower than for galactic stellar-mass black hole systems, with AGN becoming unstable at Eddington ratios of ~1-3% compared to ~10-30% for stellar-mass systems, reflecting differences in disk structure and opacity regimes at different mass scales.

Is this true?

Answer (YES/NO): NO